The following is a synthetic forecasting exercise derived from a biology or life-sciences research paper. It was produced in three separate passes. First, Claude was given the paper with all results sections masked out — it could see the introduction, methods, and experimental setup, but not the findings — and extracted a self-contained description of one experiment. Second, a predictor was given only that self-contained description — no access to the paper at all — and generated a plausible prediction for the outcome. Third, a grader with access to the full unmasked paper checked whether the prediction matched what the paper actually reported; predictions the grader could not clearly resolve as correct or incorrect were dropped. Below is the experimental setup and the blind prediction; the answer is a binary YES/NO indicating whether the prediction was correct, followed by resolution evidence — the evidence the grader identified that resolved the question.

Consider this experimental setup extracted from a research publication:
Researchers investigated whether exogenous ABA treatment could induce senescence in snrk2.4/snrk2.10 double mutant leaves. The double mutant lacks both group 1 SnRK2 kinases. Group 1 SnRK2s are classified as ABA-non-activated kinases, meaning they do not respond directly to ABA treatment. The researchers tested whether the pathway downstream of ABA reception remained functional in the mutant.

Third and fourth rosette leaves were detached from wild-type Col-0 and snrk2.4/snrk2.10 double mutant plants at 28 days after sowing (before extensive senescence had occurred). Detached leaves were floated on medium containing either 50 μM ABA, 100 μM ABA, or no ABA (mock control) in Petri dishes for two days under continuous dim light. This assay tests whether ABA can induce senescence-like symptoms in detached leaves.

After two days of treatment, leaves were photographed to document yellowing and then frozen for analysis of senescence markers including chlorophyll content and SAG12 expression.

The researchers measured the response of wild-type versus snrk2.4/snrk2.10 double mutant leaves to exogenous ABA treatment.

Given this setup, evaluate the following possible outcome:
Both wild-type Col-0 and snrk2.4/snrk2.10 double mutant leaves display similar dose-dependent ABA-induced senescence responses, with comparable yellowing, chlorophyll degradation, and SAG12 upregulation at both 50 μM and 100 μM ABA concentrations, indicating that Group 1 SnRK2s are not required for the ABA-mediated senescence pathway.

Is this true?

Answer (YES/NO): NO